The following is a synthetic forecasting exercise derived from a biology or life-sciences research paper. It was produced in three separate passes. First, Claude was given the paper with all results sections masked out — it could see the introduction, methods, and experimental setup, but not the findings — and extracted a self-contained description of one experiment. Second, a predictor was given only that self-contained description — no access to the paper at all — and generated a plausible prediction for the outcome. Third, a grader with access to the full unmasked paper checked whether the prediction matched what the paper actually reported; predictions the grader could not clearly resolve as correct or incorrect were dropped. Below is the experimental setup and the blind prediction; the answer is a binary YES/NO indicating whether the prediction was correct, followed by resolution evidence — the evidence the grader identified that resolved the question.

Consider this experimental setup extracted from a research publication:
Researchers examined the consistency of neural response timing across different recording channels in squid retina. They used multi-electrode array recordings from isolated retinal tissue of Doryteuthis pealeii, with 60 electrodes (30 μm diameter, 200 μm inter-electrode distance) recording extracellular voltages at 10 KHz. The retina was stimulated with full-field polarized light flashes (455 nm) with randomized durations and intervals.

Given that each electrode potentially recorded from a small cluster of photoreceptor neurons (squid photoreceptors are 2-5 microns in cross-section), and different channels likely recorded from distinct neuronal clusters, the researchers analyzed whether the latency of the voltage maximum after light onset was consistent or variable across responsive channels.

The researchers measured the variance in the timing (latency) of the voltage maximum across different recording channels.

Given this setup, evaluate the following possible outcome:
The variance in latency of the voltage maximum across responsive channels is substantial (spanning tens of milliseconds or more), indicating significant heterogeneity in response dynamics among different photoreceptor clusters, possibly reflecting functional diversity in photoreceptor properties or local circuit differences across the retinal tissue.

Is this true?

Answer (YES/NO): NO